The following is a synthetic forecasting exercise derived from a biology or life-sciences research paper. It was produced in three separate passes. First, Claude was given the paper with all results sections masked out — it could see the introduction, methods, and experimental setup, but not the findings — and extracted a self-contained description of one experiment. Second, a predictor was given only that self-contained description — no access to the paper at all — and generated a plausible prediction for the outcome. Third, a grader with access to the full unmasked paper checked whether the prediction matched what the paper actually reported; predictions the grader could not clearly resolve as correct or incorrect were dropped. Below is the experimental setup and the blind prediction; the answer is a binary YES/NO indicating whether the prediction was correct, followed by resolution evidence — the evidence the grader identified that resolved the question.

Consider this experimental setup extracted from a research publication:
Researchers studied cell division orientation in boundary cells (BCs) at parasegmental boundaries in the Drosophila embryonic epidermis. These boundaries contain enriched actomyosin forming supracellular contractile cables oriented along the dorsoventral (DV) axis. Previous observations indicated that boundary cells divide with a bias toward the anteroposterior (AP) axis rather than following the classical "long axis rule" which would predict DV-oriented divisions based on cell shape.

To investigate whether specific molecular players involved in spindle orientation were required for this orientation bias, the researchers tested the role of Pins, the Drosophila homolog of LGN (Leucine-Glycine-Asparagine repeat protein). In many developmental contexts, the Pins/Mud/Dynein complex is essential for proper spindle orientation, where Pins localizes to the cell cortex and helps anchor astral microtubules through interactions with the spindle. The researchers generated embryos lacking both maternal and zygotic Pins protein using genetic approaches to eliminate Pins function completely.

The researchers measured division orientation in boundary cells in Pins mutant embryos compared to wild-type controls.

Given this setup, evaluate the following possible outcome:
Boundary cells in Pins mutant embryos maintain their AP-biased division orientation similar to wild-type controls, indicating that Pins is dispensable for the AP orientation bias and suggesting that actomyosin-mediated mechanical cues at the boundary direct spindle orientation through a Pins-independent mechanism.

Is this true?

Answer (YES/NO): YES